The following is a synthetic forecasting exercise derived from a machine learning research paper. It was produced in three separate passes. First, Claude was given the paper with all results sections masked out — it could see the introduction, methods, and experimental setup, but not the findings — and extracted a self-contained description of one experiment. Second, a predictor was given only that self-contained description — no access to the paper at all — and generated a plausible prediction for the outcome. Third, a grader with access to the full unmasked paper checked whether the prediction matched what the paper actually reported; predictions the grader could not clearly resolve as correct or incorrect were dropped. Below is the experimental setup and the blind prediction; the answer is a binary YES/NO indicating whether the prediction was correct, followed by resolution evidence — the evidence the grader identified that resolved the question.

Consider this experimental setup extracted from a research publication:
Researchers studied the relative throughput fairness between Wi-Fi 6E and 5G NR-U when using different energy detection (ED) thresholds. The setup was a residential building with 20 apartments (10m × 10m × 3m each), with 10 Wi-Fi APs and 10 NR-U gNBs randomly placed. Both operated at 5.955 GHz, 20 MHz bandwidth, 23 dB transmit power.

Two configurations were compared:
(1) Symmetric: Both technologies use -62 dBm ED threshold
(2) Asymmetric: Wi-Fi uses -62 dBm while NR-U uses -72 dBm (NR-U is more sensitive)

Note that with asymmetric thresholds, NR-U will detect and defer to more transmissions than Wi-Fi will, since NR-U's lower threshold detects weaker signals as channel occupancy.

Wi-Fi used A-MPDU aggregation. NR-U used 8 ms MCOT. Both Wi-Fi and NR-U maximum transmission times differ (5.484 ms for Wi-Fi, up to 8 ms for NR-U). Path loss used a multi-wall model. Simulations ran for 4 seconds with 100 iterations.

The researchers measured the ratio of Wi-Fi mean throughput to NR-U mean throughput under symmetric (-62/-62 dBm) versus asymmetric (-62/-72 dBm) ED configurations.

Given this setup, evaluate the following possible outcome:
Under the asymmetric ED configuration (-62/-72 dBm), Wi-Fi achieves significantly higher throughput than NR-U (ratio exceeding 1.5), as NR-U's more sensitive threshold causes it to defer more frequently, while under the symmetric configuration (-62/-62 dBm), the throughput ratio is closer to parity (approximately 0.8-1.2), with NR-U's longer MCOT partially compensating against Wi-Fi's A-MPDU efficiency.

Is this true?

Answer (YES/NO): NO